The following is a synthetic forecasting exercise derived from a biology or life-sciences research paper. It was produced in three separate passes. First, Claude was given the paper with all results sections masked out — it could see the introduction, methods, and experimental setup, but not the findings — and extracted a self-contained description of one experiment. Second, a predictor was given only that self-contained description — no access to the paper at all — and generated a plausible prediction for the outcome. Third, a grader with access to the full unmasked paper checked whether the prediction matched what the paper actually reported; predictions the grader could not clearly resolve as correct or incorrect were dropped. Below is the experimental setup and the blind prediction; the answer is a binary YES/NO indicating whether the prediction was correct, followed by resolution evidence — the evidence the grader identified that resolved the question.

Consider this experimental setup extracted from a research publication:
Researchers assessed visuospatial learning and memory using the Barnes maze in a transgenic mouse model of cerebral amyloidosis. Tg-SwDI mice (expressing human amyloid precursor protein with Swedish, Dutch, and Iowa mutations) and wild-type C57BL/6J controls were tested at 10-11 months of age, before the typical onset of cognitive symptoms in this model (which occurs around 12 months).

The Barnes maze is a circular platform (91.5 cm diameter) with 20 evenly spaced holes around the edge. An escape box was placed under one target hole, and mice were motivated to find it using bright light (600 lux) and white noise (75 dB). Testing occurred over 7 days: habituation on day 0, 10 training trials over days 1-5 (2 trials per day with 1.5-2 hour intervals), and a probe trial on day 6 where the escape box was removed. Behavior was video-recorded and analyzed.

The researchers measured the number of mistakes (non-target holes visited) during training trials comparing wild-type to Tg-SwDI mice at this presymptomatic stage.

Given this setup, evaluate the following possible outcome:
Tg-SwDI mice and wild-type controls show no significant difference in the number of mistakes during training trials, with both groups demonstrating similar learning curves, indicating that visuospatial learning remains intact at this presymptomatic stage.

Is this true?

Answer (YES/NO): YES